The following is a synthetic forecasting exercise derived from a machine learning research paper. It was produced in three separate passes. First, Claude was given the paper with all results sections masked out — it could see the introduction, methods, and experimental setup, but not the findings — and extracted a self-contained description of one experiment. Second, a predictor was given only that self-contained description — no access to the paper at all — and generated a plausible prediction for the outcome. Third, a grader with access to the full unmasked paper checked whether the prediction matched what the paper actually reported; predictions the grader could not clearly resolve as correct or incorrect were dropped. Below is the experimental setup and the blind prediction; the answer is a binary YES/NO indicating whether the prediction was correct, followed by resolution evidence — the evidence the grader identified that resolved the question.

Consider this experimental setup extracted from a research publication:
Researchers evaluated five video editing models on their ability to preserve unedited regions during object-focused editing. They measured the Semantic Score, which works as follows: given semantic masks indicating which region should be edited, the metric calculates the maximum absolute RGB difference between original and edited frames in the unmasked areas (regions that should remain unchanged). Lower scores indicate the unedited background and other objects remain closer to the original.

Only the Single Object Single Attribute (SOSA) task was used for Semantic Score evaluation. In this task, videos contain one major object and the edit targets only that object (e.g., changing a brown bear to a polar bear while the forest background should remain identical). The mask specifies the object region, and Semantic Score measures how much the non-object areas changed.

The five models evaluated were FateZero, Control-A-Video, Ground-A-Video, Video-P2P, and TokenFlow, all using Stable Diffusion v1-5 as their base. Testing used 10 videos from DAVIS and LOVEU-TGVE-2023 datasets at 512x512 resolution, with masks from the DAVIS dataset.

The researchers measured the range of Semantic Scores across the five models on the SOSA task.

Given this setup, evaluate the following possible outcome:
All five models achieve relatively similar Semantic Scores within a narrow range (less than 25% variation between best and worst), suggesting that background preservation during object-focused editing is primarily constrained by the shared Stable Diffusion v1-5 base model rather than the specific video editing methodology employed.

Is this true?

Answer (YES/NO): NO